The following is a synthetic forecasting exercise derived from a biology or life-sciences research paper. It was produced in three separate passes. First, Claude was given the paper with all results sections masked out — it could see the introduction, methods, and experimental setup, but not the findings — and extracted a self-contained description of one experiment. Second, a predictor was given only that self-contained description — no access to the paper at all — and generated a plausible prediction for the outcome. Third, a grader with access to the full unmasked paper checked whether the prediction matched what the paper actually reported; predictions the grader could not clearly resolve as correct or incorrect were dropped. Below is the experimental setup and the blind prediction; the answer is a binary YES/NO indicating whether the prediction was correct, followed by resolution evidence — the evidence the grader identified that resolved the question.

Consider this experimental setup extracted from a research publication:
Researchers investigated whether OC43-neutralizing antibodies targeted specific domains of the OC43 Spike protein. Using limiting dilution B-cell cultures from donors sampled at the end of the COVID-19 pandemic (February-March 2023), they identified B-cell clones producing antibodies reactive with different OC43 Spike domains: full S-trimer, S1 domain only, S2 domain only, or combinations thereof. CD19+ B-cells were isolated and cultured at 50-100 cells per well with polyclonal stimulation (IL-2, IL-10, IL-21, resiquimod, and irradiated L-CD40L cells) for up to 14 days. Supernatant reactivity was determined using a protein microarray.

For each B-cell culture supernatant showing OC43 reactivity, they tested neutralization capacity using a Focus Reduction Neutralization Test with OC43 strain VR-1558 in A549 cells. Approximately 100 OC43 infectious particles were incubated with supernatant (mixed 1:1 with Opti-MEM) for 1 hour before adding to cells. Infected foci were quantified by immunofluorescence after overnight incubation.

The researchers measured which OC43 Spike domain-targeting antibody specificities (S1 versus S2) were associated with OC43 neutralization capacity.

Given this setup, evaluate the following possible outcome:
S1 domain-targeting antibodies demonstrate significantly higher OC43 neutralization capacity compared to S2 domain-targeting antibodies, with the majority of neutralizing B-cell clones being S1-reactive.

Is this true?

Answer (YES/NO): NO